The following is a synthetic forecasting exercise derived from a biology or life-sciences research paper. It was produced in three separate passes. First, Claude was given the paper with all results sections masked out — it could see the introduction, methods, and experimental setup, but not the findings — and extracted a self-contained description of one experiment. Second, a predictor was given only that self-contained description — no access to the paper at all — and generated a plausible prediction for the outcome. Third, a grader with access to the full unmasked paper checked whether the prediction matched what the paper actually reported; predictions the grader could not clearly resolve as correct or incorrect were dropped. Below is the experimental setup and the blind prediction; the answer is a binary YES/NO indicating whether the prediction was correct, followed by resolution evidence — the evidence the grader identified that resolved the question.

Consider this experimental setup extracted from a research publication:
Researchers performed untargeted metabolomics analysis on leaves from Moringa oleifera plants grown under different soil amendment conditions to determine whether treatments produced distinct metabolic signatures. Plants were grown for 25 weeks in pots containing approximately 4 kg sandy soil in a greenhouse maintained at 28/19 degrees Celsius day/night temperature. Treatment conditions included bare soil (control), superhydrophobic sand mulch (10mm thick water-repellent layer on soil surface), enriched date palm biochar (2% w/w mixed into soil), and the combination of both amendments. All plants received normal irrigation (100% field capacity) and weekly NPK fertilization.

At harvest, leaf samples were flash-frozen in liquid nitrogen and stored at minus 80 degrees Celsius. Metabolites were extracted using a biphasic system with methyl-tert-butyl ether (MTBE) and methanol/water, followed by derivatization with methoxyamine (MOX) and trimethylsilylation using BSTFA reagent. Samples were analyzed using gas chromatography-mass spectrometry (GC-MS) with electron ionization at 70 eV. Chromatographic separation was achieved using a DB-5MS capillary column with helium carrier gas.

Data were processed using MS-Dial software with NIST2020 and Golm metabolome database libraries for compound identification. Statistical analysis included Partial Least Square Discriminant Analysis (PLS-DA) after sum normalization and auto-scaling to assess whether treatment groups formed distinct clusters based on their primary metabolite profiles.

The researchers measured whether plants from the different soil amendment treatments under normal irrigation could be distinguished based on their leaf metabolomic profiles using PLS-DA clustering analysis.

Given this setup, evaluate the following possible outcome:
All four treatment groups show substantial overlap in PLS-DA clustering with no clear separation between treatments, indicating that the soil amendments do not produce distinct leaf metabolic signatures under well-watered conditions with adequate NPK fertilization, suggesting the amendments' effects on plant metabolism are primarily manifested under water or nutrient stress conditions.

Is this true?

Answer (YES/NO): NO